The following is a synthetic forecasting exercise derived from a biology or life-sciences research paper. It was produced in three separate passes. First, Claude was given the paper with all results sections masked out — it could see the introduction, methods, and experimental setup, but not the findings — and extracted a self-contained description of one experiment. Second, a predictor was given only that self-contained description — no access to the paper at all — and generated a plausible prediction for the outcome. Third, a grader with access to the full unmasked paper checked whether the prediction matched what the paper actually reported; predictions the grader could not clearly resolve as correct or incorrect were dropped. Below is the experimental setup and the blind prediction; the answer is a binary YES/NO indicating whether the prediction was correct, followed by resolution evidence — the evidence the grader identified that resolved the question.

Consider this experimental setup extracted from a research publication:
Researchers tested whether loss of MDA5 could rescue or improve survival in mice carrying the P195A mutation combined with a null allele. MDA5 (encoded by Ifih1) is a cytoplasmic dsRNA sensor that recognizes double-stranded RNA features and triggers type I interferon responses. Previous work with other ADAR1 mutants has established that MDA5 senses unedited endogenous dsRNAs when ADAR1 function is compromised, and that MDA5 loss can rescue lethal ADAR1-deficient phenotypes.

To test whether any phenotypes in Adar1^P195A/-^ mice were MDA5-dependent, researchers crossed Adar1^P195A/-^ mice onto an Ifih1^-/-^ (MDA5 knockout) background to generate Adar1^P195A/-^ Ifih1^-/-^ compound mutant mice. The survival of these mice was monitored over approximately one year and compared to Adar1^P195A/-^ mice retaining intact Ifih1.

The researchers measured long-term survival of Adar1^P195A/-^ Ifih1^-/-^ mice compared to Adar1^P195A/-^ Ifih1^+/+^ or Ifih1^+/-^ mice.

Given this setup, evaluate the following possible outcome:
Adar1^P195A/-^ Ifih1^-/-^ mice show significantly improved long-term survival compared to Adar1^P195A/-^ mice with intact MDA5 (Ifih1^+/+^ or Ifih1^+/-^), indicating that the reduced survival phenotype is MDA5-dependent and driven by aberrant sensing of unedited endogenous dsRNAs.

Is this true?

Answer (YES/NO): NO